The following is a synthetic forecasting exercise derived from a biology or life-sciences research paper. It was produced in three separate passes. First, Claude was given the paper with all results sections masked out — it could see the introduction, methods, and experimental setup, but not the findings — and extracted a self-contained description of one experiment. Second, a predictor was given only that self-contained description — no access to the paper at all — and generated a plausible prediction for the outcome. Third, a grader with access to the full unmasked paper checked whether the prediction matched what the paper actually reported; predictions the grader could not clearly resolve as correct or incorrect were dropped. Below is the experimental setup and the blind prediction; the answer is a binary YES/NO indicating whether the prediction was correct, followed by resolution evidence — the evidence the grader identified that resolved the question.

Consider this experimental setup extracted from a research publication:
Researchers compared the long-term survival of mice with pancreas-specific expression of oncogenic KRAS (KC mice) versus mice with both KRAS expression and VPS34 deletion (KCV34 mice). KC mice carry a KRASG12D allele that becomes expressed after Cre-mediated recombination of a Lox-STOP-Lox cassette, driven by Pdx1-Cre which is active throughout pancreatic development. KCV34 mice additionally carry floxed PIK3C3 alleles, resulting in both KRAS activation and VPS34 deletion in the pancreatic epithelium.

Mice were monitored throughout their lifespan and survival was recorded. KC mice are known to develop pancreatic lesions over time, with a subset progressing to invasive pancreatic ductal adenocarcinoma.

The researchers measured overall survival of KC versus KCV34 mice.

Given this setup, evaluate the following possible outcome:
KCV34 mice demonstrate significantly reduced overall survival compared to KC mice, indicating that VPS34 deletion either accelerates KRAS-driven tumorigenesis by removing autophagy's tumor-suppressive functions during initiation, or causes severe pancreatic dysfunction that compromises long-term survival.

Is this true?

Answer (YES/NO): NO